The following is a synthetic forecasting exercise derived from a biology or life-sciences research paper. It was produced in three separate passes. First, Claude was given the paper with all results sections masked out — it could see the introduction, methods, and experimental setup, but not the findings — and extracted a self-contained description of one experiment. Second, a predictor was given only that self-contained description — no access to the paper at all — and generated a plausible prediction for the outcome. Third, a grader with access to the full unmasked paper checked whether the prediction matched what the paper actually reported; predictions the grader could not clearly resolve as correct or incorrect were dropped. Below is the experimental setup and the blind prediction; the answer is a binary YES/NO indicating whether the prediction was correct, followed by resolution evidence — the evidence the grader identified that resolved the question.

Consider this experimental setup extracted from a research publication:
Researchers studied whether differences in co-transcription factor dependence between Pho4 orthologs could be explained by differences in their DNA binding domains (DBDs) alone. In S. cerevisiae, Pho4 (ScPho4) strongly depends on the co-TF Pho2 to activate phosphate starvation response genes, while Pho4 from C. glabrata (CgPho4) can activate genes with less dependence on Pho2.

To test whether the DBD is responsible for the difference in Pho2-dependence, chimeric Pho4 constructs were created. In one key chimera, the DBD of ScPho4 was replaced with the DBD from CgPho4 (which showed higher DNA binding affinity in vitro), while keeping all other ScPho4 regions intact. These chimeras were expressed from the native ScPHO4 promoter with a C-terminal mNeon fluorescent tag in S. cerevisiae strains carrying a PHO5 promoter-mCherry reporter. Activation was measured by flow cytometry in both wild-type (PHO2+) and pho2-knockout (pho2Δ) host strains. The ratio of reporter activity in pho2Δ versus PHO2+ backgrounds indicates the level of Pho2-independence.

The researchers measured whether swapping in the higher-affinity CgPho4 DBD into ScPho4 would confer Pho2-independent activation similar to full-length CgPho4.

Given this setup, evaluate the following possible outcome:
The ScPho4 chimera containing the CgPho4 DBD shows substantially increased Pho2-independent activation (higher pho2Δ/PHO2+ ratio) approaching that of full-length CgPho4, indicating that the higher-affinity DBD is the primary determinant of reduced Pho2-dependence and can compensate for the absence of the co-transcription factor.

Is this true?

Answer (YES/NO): NO